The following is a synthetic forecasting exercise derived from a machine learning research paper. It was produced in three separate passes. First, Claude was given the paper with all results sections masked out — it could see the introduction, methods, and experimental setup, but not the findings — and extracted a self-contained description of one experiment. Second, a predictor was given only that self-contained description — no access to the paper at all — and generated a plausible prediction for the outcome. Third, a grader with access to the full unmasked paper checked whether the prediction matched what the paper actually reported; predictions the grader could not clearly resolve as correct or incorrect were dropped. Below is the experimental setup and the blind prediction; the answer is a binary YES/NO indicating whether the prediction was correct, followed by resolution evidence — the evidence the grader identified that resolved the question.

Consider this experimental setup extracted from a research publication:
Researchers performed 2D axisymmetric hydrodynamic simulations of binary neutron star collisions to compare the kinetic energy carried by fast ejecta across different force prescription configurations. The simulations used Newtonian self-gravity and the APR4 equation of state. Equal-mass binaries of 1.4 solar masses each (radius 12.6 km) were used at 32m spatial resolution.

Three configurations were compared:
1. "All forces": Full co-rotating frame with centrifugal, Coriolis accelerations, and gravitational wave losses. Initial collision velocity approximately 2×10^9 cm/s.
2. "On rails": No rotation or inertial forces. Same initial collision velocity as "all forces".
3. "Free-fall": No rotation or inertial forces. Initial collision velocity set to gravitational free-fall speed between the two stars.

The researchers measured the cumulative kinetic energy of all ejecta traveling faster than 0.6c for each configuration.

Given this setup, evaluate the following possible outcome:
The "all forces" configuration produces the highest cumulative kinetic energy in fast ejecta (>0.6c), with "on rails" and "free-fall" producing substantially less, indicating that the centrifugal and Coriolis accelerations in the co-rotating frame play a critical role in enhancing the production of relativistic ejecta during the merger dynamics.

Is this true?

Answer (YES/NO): NO